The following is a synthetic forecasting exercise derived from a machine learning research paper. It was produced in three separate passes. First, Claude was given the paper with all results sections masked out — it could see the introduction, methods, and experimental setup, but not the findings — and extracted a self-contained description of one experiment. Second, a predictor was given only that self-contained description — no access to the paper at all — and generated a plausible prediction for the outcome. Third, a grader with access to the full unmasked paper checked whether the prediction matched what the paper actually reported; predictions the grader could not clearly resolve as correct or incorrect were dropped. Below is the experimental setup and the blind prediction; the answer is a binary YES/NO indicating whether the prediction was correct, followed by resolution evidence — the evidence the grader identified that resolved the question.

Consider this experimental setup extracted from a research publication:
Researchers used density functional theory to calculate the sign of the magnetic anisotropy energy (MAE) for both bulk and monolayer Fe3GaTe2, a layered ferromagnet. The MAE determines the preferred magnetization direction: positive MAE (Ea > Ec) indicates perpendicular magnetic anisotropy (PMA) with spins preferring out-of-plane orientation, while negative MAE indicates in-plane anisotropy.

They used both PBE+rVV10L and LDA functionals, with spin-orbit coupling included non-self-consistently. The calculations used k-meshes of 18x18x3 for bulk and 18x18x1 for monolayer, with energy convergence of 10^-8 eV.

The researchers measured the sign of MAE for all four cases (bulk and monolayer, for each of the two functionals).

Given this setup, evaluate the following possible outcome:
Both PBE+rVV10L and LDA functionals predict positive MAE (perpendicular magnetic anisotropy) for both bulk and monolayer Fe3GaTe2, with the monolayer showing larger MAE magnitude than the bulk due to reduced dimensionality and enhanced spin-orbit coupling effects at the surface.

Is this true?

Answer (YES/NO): NO